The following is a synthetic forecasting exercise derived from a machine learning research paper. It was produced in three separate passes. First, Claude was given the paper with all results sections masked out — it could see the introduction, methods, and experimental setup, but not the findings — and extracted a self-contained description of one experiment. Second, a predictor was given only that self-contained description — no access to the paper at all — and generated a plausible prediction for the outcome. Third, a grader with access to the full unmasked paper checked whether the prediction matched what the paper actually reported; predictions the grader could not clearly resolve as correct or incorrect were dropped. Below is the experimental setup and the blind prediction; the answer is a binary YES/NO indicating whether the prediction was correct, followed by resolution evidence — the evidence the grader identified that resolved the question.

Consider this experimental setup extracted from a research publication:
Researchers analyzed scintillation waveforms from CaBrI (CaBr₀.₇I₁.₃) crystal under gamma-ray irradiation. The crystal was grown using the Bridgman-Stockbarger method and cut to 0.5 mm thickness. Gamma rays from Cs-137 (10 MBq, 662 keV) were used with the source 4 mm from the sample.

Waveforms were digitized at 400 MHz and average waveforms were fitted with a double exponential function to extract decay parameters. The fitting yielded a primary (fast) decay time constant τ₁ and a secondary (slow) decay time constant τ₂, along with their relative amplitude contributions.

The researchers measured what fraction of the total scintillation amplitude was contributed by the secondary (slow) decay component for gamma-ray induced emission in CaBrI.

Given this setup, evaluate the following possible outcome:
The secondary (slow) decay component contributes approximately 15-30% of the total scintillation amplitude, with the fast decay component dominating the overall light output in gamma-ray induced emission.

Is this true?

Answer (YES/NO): NO